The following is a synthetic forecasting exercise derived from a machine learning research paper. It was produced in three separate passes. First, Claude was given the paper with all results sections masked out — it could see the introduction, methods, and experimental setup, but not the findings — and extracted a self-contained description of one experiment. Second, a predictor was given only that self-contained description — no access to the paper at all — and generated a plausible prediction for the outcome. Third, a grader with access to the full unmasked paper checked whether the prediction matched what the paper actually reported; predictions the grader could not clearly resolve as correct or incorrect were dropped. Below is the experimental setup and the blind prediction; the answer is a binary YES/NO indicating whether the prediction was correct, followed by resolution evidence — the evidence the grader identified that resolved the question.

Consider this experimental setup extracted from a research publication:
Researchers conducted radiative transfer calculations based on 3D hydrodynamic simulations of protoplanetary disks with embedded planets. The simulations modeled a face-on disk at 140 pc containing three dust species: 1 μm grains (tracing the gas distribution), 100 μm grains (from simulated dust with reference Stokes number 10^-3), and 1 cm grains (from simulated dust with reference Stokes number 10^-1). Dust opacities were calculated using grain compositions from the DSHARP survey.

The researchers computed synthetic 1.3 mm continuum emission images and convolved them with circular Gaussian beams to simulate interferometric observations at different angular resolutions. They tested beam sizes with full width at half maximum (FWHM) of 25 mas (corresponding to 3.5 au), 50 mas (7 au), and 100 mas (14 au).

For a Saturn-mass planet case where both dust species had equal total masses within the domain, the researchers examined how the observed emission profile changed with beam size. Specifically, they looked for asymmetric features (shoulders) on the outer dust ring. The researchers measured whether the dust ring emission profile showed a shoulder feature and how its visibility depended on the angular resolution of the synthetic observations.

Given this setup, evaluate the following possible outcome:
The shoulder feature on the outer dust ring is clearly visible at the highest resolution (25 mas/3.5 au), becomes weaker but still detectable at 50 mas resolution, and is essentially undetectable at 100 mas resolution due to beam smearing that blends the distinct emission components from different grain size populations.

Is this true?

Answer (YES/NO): NO